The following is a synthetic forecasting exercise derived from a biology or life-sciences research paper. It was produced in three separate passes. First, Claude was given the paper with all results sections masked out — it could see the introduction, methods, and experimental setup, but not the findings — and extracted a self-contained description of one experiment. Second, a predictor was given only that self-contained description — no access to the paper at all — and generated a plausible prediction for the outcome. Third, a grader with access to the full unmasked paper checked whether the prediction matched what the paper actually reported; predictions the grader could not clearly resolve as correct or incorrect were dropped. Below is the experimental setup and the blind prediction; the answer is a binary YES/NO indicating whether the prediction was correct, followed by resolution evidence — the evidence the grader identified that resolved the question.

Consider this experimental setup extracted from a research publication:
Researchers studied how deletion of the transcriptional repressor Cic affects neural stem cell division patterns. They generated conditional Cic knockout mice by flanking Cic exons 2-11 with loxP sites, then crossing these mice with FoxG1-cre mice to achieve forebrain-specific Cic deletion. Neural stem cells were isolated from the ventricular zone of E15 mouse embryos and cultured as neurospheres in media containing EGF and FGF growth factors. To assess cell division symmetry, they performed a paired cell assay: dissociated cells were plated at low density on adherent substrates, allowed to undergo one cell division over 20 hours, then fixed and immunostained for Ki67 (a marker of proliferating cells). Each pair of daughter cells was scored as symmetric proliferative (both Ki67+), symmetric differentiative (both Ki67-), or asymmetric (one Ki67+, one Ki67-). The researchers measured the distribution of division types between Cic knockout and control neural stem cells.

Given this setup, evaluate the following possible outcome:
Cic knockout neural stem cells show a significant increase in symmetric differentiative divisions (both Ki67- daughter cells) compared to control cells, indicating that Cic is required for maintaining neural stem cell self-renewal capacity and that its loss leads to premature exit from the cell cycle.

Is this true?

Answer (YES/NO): NO